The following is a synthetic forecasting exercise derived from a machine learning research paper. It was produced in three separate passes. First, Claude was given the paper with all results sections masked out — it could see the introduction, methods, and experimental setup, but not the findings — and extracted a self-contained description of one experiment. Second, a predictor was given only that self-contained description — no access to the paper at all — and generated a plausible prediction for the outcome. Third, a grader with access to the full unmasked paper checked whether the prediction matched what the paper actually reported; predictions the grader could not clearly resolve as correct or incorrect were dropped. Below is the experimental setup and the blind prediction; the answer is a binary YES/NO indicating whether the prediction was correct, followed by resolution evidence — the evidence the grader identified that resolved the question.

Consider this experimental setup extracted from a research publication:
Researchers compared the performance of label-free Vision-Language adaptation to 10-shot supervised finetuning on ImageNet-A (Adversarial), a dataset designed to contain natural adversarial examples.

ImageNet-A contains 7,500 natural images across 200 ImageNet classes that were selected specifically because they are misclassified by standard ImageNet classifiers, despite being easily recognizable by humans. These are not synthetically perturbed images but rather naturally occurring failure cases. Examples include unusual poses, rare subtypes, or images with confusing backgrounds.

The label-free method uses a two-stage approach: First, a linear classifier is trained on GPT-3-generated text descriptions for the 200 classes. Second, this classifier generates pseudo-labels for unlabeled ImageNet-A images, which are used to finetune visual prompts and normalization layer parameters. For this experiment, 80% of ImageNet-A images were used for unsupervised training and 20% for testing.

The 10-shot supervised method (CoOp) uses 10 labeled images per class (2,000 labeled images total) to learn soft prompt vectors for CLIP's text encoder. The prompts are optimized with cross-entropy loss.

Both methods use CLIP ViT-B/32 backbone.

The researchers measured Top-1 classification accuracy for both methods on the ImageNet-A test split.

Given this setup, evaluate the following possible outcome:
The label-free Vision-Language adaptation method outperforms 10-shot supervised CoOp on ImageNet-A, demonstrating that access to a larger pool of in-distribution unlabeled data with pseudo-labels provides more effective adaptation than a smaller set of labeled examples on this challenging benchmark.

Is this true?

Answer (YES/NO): NO